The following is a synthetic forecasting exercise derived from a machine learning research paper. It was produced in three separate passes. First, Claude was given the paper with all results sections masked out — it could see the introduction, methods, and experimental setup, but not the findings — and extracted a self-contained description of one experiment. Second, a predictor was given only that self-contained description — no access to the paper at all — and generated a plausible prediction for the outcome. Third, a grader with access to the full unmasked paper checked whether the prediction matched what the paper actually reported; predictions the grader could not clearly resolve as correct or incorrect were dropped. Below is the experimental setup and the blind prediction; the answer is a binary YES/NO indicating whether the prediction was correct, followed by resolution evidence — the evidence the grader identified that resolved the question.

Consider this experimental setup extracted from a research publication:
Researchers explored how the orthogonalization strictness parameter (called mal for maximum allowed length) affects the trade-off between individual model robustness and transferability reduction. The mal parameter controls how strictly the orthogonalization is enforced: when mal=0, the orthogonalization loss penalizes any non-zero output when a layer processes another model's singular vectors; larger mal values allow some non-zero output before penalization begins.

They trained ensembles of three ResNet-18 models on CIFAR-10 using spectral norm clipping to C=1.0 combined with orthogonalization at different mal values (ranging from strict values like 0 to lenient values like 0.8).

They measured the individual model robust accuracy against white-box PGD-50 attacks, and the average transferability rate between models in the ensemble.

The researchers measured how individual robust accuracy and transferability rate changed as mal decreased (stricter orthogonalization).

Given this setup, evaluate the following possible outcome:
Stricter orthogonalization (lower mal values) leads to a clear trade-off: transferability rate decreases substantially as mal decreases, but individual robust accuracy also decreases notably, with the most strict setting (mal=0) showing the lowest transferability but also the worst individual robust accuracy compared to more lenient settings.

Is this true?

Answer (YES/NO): YES